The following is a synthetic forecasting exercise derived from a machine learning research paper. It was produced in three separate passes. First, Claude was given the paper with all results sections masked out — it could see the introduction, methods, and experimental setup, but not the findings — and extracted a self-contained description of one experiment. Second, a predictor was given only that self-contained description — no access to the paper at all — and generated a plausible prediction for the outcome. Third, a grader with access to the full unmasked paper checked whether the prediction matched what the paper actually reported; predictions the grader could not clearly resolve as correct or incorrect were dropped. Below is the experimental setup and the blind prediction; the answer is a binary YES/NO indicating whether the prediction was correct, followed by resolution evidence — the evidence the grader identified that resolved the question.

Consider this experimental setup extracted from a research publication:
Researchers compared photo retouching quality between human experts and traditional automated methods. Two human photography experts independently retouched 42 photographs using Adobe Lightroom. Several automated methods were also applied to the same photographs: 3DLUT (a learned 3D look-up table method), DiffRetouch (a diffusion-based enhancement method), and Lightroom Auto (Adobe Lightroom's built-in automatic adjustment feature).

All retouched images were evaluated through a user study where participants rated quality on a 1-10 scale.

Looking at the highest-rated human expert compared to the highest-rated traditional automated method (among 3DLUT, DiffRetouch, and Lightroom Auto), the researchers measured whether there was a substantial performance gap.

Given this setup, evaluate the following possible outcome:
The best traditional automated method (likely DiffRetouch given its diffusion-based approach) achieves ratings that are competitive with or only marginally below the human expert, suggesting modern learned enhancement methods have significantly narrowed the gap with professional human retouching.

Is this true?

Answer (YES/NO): NO